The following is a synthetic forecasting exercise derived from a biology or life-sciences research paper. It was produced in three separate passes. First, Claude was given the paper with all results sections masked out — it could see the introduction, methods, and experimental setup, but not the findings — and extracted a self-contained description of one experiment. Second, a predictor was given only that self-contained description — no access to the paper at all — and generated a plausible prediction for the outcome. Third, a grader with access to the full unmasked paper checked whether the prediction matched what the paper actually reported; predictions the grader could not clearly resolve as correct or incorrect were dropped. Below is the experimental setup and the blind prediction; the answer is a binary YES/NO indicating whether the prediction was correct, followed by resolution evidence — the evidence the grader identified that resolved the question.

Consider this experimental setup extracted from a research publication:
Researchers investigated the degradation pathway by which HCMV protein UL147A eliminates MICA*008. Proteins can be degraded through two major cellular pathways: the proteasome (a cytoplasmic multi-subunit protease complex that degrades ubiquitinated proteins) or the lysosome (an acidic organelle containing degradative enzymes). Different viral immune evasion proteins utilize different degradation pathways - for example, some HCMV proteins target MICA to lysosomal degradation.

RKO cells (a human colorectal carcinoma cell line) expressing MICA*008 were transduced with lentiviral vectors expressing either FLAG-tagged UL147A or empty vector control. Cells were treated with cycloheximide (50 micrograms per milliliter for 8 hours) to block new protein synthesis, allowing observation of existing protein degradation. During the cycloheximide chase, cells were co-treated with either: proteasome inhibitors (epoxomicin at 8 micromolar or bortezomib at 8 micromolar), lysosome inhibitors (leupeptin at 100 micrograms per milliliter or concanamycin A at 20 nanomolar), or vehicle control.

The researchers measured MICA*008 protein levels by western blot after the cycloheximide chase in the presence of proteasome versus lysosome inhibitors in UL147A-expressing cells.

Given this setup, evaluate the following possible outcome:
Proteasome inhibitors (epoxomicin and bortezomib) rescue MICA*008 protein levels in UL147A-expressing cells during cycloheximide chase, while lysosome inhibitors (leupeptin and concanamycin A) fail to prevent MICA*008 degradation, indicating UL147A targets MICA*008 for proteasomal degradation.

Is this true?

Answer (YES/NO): YES